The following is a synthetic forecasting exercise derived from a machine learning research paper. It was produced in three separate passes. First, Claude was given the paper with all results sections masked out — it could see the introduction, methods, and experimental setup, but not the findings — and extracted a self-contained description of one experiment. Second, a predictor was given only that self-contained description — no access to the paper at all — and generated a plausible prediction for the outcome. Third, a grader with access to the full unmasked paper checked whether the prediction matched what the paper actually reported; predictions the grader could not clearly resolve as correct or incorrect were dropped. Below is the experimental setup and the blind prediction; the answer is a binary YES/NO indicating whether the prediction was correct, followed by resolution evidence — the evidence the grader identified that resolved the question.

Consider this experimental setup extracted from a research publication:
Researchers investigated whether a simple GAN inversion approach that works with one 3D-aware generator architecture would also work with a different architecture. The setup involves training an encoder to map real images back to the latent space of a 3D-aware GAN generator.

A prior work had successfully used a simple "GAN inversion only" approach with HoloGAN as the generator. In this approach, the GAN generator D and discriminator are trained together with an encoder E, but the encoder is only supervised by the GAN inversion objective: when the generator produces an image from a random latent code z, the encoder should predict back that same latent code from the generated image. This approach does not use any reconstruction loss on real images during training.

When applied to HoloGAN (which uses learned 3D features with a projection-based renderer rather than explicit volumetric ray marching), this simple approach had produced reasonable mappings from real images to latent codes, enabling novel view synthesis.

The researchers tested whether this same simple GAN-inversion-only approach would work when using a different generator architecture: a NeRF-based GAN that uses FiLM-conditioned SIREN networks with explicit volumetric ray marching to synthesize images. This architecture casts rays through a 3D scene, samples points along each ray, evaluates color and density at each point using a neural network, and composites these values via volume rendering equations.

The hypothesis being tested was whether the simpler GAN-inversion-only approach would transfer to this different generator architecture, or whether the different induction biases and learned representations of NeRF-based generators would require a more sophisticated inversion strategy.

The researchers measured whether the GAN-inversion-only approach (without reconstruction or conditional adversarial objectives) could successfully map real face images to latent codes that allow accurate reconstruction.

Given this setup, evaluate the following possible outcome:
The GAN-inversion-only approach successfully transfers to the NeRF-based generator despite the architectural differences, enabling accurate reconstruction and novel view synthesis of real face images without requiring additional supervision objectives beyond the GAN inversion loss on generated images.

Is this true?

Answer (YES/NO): NO